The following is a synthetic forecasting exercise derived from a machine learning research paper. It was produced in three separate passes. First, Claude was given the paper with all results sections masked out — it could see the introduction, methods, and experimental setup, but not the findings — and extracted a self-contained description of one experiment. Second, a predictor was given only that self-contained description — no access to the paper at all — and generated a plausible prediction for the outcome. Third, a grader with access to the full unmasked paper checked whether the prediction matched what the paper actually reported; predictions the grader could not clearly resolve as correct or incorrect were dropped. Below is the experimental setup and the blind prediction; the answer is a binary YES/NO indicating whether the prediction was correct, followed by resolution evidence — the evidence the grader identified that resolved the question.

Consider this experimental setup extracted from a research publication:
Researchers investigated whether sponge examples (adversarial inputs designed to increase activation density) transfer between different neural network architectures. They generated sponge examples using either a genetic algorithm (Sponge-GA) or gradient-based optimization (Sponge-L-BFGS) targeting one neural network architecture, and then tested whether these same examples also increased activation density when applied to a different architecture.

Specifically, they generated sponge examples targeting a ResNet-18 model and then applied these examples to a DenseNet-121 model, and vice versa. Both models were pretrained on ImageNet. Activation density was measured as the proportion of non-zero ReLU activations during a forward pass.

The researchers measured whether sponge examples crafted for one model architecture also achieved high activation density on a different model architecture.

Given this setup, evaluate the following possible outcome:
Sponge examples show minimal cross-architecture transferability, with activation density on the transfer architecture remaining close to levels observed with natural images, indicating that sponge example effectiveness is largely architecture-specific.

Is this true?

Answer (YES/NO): NO